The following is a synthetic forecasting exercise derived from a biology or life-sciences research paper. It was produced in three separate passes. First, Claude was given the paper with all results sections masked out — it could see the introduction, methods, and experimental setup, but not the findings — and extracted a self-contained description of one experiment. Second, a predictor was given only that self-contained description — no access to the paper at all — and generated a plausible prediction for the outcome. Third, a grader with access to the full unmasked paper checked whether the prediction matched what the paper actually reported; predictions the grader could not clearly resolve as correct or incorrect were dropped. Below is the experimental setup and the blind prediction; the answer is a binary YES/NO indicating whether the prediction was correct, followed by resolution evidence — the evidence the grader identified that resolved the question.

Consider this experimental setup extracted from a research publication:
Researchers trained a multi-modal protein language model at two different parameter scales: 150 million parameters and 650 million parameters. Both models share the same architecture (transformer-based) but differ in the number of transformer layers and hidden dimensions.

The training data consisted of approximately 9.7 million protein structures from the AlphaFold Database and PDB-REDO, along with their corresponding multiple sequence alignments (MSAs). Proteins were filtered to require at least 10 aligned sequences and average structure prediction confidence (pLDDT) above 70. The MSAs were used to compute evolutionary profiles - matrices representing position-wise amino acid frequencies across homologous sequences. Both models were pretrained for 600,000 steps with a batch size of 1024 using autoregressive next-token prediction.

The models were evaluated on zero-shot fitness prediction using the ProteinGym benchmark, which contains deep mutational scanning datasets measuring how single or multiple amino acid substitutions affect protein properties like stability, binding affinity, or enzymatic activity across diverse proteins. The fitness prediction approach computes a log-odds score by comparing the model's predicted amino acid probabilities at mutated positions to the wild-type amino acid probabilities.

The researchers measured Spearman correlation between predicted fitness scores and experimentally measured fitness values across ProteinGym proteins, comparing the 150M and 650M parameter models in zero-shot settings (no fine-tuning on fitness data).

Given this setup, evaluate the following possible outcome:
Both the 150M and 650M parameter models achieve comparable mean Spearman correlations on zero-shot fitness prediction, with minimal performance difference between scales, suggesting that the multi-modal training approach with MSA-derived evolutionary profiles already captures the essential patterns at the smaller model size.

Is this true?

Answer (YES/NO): YES